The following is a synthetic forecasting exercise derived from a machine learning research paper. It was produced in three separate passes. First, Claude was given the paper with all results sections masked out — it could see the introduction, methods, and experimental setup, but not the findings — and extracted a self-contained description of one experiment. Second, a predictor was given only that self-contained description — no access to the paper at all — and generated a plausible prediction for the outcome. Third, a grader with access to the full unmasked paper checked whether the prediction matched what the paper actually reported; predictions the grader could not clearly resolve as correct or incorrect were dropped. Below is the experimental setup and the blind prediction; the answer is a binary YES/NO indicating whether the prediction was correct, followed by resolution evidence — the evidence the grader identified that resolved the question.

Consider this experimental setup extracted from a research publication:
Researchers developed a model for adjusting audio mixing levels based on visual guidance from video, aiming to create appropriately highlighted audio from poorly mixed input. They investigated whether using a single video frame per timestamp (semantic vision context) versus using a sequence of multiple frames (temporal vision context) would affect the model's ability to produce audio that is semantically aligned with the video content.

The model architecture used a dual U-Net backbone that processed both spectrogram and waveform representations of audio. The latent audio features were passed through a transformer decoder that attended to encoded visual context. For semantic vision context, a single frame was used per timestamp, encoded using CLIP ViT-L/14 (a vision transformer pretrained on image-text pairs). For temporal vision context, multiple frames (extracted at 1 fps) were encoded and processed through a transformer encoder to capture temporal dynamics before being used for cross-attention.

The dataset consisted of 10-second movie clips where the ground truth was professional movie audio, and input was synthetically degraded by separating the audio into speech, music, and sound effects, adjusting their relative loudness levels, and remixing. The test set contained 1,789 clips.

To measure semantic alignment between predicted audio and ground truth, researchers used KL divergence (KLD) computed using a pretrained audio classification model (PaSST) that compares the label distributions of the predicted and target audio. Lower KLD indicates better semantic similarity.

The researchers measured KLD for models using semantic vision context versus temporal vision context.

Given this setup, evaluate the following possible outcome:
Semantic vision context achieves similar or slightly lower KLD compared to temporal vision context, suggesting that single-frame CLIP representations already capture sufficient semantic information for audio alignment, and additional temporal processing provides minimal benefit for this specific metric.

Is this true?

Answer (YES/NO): NO